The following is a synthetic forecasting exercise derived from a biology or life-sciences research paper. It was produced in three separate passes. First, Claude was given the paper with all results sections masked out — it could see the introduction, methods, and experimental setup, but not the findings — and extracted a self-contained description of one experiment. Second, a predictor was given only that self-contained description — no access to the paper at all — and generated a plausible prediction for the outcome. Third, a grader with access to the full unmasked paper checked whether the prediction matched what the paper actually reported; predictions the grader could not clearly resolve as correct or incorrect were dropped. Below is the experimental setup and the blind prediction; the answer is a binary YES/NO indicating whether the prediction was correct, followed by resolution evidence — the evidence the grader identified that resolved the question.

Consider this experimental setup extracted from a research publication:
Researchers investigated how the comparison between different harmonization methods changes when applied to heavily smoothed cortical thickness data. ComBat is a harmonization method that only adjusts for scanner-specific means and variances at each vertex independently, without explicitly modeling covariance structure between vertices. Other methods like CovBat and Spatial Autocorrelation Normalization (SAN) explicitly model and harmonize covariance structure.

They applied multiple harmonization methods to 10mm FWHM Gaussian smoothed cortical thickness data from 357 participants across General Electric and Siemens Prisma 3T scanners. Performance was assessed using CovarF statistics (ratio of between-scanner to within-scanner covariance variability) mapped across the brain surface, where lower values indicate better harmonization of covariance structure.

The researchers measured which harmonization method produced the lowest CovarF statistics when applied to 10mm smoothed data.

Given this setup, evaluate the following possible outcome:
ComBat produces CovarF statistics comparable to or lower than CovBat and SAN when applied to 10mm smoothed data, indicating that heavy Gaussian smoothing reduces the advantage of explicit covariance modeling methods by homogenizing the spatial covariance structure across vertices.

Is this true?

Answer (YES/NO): YES